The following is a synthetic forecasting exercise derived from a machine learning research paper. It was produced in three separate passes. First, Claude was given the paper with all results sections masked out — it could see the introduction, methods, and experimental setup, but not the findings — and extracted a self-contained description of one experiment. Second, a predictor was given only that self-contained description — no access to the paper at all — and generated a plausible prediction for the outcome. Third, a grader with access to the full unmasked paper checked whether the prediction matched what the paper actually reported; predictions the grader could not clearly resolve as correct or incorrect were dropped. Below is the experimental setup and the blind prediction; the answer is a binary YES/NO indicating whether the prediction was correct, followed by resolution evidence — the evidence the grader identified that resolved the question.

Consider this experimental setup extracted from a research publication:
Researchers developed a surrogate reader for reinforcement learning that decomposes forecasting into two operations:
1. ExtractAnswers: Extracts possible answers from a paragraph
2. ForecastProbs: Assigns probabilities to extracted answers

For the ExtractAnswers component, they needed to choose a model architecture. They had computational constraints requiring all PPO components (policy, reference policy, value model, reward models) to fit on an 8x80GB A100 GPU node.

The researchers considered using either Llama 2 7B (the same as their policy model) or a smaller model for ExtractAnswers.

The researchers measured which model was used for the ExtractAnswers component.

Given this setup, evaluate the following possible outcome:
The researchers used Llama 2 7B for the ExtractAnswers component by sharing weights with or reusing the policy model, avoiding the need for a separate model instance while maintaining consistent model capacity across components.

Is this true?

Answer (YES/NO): NO